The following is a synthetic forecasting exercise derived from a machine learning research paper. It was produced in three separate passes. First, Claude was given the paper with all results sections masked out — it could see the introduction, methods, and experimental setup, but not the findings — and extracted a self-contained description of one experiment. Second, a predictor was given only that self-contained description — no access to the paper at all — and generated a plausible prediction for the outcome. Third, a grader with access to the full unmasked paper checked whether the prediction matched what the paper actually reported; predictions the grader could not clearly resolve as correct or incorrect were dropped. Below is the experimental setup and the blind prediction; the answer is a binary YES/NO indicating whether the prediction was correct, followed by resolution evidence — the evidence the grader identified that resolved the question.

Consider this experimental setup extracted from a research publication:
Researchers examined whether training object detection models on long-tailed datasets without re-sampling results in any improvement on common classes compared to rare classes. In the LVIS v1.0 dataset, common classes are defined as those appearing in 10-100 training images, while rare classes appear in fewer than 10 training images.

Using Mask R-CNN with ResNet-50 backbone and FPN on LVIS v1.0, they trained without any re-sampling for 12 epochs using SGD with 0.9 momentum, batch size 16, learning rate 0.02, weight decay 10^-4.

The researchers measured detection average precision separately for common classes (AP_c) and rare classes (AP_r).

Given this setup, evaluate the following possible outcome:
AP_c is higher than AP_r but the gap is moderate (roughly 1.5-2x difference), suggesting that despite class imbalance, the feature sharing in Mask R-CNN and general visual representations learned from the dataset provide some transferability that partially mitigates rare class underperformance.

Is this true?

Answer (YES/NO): NO